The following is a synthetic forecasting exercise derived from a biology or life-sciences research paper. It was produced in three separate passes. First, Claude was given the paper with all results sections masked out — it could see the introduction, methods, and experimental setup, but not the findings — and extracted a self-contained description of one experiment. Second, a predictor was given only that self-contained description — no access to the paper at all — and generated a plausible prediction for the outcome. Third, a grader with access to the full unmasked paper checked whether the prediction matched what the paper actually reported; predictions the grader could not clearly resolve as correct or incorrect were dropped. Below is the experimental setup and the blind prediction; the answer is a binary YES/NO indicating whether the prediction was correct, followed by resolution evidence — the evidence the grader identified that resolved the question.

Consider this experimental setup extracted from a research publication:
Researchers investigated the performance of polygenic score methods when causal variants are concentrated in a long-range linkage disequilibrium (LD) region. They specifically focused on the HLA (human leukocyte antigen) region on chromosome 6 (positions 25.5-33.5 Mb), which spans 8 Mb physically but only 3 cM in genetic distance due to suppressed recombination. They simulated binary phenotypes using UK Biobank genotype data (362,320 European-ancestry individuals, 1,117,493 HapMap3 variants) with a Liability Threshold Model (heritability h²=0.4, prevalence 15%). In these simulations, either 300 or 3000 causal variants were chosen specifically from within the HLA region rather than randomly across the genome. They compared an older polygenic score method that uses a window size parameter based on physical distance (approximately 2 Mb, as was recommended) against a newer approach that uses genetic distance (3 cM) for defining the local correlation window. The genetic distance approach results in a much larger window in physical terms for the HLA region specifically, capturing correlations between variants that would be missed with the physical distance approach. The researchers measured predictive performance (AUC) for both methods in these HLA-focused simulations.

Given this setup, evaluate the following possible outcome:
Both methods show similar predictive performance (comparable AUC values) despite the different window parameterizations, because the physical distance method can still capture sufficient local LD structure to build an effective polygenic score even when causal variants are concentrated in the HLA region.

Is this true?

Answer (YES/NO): NO